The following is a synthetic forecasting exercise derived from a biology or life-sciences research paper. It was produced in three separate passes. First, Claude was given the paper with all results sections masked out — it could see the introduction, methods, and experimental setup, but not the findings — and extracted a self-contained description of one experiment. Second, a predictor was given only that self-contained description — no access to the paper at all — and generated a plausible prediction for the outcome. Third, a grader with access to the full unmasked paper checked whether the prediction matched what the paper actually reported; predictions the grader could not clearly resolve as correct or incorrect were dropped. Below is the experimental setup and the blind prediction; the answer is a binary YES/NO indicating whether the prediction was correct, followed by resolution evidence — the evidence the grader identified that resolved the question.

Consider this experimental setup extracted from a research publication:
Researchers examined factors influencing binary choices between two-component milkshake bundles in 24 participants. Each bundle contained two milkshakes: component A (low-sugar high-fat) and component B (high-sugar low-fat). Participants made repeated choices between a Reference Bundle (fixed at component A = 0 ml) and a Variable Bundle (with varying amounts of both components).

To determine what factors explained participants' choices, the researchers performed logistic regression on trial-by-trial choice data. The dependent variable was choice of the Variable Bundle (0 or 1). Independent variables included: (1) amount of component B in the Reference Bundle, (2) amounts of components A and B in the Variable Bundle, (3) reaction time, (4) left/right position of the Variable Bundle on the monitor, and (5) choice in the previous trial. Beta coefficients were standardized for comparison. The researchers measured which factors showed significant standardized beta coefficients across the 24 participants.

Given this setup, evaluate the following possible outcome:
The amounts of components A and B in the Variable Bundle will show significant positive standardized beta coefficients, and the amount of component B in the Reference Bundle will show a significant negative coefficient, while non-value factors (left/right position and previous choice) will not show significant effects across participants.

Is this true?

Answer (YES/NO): YES